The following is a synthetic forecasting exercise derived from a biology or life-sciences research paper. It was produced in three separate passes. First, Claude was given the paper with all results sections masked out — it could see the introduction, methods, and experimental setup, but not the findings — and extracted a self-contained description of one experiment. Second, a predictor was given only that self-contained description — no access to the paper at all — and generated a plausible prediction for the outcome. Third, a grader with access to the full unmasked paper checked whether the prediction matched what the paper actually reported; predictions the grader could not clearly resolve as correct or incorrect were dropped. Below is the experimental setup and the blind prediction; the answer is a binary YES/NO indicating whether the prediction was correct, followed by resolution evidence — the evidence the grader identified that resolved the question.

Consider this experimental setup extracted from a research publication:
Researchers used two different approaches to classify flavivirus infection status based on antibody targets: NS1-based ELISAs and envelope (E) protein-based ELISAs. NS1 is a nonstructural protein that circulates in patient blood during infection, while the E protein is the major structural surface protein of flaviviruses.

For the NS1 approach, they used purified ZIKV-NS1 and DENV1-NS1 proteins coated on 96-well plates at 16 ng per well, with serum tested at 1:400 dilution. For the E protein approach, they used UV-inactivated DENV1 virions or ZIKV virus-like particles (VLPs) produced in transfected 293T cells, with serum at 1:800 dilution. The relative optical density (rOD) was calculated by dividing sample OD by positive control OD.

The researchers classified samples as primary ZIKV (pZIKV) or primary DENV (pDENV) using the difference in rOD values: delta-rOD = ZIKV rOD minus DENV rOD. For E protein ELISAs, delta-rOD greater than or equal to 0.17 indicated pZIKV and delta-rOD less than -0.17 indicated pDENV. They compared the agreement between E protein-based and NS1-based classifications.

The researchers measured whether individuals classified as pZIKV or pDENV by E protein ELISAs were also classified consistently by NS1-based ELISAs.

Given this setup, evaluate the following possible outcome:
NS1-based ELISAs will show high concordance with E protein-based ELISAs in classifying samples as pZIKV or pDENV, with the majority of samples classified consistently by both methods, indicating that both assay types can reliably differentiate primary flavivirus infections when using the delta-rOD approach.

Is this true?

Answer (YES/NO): NO